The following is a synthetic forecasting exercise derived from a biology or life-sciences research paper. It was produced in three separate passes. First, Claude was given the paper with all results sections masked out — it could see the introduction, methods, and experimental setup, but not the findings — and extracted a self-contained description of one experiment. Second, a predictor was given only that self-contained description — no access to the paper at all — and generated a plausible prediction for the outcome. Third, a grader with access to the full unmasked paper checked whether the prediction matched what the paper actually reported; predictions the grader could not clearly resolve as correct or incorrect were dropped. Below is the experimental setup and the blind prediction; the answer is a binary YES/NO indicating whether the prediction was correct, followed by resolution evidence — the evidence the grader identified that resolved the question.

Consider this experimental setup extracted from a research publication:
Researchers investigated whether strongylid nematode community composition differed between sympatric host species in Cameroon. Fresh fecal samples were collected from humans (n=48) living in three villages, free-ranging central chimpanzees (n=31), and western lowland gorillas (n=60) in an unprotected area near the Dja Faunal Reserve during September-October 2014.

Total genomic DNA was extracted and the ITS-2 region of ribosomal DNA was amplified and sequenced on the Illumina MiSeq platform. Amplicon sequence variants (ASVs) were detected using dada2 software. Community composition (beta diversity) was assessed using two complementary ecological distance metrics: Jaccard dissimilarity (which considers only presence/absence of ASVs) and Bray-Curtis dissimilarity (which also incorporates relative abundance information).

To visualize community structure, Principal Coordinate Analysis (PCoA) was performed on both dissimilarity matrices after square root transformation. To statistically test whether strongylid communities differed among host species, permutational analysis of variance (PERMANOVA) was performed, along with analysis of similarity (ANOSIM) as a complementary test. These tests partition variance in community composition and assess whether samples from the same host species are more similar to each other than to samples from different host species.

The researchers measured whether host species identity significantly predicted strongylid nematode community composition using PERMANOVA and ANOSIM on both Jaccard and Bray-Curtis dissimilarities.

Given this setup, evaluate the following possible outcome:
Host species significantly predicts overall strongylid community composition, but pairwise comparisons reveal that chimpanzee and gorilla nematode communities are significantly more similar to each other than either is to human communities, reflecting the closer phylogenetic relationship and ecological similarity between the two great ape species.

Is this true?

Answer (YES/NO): NO